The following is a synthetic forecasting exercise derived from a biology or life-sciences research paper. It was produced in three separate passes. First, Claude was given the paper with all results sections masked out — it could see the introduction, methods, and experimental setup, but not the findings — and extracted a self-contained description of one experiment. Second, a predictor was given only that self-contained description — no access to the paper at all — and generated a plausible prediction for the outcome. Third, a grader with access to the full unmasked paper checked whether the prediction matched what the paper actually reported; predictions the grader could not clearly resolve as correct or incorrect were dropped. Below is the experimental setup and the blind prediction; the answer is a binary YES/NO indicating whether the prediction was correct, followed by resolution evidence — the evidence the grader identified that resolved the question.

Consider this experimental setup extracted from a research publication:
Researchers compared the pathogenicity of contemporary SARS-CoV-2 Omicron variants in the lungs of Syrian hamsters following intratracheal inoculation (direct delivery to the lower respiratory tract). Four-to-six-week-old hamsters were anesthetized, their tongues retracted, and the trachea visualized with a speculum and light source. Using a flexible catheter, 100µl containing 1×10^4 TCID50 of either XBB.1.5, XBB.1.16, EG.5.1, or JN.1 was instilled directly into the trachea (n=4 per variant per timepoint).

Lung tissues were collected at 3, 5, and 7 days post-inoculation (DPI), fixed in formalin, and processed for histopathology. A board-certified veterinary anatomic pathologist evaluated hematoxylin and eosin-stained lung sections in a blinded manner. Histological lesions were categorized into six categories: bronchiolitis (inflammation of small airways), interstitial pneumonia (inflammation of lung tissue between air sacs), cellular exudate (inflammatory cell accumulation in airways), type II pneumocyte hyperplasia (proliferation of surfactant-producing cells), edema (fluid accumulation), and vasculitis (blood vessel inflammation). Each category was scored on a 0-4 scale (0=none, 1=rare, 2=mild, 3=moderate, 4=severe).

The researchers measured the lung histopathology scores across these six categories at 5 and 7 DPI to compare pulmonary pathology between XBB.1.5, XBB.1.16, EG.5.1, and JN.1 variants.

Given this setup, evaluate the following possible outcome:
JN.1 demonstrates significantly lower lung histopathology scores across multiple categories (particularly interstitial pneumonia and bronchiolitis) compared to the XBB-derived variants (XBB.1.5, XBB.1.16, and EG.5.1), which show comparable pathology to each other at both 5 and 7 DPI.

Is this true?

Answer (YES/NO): NO